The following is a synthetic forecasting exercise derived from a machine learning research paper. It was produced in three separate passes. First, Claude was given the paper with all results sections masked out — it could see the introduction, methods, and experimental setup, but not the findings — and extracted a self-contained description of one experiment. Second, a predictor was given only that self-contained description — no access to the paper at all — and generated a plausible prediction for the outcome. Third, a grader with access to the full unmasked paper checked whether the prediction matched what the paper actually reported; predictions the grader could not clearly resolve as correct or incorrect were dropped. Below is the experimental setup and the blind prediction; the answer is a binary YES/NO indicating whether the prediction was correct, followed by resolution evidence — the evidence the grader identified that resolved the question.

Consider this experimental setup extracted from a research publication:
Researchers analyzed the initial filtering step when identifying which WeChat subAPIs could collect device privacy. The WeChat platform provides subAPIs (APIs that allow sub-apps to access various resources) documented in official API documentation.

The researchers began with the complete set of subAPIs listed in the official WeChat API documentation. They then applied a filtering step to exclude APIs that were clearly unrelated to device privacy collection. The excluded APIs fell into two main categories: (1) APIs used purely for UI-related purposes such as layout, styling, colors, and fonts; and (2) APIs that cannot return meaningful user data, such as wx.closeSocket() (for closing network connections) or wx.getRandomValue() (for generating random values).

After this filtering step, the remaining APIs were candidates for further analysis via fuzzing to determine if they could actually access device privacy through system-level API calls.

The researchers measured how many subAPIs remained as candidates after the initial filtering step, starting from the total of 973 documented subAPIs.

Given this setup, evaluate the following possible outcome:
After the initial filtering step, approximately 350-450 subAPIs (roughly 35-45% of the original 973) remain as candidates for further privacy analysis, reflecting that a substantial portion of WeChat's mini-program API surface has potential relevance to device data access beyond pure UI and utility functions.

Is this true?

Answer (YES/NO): NO